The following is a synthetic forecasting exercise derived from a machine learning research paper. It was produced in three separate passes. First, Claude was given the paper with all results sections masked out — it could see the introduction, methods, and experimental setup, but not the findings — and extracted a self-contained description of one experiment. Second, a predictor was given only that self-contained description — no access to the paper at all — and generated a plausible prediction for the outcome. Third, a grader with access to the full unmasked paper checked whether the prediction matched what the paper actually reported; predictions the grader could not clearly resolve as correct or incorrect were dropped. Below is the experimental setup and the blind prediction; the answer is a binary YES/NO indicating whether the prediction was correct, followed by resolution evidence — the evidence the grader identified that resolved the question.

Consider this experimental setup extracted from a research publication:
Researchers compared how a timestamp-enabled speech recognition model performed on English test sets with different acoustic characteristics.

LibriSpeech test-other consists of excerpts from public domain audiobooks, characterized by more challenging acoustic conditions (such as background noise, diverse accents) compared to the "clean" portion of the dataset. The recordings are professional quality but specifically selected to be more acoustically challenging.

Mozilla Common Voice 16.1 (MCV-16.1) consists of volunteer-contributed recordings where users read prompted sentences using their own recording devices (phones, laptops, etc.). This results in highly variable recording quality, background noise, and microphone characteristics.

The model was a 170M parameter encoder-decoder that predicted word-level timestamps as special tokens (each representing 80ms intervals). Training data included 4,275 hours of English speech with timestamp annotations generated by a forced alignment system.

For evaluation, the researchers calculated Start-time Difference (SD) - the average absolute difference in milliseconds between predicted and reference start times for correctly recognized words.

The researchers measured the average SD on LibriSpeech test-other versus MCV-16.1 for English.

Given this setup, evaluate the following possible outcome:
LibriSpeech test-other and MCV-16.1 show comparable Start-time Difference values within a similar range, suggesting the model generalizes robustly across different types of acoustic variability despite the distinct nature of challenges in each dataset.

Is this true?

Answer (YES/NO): NO